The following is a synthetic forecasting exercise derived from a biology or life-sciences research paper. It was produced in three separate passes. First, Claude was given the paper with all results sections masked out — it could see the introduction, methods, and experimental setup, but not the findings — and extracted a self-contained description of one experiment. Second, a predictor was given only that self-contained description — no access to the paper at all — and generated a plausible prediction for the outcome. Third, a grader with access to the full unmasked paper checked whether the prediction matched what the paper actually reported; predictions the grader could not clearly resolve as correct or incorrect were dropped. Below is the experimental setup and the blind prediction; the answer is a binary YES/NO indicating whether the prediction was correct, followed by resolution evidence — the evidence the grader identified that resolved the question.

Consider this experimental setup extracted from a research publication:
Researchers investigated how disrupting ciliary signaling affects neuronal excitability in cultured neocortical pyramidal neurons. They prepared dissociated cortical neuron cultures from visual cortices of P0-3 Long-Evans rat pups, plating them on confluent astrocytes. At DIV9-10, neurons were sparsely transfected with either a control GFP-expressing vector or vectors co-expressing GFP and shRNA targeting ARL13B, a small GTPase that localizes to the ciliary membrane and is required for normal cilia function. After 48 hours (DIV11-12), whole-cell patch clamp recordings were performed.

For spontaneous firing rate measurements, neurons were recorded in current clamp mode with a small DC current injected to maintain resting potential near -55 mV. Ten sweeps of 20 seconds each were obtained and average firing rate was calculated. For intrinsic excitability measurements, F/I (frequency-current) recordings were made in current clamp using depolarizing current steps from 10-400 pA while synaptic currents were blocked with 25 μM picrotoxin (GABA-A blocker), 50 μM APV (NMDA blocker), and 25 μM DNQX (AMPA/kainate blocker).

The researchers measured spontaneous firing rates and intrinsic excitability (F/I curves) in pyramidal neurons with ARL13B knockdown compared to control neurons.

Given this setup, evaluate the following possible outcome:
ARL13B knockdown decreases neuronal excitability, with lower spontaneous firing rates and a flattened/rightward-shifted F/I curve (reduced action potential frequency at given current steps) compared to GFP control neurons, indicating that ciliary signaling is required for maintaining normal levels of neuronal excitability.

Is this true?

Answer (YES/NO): NO